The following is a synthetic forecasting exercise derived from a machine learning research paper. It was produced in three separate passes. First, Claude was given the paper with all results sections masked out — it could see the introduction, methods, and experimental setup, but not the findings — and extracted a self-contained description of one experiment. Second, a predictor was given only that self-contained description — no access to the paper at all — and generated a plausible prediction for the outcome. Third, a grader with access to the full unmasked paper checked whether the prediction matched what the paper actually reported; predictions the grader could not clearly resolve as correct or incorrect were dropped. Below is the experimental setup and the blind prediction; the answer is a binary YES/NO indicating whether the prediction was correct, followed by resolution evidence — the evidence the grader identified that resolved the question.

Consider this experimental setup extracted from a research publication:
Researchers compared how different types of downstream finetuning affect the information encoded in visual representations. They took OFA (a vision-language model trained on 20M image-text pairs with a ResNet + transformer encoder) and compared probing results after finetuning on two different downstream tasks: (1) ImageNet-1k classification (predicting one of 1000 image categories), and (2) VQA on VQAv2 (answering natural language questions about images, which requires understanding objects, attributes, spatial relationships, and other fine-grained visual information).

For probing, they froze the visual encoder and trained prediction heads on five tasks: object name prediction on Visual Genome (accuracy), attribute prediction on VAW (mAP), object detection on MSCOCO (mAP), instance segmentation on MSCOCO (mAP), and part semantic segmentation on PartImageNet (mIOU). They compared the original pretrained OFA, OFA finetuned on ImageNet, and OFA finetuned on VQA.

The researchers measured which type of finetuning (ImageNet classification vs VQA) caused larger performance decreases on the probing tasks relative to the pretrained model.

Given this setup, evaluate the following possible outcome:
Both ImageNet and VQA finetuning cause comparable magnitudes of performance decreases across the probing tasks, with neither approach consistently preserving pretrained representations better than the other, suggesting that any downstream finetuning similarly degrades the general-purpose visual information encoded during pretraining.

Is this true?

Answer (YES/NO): NO